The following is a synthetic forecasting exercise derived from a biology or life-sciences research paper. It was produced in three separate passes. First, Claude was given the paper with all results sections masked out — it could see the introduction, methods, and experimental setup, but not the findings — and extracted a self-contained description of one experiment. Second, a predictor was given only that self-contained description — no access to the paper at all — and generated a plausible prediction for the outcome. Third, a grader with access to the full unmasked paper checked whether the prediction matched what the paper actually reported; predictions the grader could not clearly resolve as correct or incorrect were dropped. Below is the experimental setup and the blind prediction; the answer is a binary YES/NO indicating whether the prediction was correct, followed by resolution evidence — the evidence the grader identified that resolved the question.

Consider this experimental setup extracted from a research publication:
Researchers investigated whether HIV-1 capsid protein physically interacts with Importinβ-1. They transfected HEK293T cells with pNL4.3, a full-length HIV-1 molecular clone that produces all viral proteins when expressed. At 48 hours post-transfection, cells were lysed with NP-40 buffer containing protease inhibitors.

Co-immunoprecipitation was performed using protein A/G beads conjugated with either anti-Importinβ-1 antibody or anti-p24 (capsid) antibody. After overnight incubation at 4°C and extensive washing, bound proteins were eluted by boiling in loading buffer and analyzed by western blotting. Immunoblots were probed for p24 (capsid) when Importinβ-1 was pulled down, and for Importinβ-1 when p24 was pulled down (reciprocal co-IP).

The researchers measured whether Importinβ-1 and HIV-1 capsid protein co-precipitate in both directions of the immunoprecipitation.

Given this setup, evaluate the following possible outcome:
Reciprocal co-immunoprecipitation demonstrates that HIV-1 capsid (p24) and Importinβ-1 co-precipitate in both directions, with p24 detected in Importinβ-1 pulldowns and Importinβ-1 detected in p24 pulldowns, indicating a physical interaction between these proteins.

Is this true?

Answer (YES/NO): YES